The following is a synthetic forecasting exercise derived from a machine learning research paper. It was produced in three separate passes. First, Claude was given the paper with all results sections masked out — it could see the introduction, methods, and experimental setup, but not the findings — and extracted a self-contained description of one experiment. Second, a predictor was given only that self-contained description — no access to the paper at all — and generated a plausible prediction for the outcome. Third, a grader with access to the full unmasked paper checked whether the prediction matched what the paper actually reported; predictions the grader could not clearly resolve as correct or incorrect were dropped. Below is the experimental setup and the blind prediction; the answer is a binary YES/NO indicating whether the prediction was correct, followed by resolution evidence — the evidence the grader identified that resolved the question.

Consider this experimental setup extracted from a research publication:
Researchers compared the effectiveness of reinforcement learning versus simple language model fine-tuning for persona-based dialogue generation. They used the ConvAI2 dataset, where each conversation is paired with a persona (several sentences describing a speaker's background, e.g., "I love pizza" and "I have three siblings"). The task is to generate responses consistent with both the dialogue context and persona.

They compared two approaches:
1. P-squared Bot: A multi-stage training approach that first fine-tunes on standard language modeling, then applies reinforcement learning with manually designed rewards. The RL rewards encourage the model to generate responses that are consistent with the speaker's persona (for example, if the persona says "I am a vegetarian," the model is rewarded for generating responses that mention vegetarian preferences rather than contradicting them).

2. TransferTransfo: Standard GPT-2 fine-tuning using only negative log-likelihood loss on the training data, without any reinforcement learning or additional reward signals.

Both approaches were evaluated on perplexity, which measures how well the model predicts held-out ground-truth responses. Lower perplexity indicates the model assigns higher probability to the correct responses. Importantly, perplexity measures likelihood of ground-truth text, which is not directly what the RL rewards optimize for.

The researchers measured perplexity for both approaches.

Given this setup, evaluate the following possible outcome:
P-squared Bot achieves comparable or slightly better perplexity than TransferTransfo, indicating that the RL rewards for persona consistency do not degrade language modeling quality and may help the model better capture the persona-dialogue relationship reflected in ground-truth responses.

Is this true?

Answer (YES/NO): NO